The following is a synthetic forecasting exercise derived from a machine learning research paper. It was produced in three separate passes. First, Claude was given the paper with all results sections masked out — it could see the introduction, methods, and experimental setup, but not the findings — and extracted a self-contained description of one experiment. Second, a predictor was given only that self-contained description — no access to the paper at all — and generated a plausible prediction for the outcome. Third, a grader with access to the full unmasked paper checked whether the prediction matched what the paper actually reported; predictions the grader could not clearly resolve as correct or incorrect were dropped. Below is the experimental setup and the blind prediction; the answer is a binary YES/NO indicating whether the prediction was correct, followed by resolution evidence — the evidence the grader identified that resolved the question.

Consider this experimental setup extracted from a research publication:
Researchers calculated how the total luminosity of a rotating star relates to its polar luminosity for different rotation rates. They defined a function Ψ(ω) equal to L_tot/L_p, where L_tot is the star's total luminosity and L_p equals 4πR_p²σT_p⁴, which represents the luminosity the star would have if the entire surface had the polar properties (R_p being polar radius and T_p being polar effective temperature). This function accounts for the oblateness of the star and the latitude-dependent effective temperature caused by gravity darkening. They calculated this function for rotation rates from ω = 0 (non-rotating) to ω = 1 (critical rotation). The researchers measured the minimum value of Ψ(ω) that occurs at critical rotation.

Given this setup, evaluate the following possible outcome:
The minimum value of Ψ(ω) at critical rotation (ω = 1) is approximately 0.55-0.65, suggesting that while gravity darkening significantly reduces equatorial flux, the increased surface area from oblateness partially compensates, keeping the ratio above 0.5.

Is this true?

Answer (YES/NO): YES